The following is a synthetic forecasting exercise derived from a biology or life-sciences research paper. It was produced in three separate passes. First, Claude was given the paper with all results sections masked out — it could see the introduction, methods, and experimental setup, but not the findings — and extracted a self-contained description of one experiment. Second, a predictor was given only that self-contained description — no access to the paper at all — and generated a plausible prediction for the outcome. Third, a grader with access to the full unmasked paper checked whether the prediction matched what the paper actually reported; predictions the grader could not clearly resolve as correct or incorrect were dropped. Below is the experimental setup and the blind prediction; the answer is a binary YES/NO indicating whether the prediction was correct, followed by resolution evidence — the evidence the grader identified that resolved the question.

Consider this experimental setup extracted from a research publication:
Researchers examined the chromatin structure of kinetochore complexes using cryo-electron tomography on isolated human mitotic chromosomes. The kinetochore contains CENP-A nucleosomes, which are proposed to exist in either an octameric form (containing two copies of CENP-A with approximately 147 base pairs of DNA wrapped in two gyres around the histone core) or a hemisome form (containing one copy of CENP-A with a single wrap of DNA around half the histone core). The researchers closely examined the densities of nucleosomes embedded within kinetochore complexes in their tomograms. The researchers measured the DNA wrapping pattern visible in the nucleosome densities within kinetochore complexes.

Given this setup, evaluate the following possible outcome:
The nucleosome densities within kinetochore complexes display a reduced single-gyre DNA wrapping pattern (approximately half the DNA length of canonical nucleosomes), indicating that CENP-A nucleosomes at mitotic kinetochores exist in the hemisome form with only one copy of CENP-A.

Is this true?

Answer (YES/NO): NO